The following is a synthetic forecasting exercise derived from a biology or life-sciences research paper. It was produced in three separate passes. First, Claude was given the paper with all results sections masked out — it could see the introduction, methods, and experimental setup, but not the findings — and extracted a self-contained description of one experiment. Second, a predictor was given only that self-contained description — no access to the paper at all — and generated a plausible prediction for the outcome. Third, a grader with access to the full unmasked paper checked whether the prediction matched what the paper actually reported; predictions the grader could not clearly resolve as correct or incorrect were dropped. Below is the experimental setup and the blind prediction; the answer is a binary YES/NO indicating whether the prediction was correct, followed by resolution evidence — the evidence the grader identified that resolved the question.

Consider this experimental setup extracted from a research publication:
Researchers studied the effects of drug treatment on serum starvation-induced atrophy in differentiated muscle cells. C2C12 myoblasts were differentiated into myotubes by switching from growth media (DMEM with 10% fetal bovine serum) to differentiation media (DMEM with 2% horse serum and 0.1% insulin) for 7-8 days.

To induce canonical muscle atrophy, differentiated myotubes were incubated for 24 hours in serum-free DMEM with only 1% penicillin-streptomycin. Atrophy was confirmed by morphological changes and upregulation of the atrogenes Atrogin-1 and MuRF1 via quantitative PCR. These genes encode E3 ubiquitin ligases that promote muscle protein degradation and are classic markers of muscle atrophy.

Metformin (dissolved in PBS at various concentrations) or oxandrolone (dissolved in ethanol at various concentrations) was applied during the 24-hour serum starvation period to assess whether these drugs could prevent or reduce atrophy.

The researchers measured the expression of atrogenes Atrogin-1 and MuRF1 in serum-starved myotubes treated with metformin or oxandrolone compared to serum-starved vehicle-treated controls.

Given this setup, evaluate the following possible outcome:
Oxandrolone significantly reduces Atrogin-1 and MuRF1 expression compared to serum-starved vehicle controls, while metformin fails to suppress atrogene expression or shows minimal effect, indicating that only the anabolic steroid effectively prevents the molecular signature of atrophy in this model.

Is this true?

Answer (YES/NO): NO